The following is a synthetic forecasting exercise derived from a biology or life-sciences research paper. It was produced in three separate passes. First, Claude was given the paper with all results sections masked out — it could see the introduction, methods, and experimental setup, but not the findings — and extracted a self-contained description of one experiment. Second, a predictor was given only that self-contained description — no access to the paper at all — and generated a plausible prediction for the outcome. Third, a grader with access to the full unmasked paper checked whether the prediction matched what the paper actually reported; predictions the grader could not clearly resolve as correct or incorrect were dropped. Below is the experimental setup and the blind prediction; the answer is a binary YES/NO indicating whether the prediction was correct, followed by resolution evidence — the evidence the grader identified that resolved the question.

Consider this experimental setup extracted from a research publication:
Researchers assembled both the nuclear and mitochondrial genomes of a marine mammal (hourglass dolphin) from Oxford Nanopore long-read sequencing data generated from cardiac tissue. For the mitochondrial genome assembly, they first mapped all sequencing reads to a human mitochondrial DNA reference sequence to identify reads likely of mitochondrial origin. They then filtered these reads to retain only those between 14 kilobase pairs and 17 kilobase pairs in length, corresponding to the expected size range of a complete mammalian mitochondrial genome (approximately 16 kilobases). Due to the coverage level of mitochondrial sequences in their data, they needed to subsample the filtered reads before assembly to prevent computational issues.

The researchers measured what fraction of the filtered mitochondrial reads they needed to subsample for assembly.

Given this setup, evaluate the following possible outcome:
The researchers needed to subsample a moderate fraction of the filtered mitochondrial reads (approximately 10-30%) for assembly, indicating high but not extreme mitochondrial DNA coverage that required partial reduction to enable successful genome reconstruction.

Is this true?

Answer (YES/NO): NO